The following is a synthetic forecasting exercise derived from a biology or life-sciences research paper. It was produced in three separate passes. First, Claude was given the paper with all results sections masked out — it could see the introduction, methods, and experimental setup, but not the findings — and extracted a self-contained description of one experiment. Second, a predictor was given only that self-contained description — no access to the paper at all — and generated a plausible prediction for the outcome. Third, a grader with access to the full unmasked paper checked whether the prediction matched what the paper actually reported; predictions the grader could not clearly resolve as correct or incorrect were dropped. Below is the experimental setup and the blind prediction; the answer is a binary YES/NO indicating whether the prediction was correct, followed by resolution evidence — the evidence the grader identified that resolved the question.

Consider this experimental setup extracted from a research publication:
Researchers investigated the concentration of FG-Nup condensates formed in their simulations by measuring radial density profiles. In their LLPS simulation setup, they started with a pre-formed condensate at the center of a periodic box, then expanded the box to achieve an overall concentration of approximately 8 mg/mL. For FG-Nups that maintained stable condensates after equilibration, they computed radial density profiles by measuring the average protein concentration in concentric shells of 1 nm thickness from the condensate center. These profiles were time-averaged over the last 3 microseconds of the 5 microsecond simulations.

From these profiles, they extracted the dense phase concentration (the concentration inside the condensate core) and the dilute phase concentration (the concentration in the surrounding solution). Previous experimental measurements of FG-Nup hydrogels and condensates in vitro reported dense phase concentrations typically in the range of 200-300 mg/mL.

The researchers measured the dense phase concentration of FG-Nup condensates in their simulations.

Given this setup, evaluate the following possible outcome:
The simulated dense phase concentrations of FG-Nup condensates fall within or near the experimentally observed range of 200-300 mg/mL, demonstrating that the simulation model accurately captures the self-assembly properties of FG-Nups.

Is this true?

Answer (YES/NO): NO